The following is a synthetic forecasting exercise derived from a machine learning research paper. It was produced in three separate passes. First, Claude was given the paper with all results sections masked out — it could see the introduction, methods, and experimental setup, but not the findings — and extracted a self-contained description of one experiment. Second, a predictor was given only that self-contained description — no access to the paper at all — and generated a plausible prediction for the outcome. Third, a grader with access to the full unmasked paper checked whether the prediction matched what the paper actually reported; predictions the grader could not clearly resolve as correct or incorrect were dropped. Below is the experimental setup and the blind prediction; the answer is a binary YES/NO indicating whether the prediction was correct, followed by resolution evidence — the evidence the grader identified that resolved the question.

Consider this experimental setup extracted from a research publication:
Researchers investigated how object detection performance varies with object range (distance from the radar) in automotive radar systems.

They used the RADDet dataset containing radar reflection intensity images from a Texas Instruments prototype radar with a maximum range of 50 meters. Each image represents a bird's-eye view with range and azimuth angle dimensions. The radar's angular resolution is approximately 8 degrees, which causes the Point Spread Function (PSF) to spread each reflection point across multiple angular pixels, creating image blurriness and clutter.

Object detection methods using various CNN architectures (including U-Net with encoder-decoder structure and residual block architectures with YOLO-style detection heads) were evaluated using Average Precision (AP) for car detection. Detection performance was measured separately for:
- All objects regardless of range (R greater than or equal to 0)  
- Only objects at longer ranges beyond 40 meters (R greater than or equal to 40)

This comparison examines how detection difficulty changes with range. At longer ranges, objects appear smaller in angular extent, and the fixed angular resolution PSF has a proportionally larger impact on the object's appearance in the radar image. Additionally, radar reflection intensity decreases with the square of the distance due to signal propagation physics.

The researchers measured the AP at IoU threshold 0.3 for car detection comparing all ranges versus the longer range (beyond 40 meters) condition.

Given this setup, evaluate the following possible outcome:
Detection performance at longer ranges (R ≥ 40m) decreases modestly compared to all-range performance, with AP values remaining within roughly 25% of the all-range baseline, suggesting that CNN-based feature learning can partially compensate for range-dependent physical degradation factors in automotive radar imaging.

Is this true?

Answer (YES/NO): NO